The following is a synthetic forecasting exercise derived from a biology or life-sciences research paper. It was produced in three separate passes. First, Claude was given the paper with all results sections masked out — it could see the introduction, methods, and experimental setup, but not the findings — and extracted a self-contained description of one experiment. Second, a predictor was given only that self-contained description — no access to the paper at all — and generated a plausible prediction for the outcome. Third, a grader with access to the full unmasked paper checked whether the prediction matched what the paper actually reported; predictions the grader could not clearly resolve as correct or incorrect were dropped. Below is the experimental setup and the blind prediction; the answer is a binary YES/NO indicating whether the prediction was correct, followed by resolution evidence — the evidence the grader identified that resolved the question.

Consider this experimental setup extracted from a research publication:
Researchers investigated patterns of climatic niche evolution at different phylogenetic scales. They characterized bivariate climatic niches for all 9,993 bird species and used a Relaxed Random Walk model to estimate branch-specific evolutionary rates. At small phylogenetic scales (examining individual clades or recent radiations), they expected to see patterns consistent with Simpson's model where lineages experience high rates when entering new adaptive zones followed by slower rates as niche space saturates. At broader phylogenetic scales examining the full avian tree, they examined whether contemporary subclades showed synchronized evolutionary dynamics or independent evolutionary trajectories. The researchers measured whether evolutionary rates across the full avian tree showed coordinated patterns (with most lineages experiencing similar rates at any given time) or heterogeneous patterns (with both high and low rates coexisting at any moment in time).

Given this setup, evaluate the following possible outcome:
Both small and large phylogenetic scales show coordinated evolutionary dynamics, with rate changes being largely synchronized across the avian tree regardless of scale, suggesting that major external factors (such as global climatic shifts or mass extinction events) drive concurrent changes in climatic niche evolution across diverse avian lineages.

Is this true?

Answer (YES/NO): NO